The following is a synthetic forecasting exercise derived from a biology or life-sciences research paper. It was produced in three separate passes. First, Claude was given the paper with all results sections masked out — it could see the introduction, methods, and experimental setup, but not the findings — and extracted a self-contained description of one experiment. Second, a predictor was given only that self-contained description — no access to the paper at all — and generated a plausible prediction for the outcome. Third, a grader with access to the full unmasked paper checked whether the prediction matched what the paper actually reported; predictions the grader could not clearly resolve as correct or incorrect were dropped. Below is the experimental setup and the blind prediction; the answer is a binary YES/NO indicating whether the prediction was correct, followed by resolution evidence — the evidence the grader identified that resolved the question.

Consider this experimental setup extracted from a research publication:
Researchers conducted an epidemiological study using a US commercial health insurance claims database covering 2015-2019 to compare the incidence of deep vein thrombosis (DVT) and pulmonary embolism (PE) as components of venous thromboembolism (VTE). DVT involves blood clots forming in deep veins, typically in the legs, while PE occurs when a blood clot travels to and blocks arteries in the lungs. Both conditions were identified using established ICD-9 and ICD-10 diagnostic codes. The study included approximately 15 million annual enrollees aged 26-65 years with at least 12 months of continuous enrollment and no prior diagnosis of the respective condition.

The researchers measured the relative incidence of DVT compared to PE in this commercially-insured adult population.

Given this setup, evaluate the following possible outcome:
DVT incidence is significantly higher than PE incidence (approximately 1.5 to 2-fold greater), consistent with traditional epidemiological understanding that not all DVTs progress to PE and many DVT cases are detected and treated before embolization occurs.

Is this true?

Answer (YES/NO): NO